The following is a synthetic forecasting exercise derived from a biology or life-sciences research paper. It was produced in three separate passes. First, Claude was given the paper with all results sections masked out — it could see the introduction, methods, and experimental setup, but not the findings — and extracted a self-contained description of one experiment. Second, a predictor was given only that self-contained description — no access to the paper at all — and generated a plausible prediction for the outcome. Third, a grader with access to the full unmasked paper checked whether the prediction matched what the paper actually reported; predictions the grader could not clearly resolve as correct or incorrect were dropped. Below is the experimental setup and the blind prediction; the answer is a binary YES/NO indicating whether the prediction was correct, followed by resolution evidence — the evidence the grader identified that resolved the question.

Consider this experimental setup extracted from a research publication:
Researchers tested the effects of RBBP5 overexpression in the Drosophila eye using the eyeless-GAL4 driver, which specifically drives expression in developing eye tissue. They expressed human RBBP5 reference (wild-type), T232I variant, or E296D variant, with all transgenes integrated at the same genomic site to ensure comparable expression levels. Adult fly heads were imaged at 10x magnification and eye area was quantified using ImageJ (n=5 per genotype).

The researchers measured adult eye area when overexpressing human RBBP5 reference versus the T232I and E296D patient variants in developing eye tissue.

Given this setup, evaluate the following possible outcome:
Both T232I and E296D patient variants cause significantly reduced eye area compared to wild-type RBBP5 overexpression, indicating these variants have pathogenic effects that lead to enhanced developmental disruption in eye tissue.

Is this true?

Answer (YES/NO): NO